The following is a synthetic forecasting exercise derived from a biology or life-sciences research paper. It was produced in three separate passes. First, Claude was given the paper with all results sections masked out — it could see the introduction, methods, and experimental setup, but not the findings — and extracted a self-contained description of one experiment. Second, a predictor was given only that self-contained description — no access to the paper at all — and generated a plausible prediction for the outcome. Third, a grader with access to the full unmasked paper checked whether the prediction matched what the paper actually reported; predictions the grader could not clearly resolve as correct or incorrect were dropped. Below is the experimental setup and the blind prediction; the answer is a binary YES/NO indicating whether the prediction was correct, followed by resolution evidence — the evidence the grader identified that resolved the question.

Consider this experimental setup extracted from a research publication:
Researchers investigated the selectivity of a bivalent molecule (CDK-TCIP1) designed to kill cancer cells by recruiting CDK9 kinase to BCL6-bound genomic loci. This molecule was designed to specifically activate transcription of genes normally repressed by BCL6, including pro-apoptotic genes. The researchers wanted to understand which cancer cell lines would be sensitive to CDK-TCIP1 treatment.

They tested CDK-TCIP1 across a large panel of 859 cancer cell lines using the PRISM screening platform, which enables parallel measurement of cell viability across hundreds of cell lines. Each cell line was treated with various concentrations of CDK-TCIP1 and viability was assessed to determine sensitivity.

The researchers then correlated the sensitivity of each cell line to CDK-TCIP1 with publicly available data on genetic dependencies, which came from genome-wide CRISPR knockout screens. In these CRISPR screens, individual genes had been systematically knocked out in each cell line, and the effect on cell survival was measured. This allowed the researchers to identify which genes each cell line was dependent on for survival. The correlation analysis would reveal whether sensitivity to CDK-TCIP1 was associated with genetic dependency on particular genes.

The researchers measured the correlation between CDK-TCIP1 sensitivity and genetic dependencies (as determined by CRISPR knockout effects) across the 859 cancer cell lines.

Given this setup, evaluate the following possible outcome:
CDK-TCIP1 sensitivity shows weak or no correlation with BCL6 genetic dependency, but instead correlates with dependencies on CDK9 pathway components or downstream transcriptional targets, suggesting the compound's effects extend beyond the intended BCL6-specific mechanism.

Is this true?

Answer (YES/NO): NO